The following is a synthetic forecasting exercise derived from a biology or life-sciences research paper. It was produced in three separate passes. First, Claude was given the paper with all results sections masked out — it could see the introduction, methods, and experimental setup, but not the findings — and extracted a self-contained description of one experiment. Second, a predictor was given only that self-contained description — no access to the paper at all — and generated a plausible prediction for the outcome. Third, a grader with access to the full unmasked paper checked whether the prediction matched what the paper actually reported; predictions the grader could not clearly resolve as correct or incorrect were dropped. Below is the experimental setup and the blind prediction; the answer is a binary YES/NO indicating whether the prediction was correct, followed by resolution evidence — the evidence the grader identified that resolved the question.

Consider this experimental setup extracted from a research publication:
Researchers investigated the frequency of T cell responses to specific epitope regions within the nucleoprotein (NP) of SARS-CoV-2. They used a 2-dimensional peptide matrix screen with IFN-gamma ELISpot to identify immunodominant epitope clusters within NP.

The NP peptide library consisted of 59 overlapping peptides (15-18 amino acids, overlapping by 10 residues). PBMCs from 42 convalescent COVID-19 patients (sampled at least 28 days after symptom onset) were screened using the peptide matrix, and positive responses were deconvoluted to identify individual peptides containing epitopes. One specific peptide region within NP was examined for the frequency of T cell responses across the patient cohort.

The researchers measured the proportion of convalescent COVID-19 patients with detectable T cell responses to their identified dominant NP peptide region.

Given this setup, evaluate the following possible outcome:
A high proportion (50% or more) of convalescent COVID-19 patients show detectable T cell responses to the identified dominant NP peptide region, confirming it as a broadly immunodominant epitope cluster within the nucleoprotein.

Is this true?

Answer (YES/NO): NO